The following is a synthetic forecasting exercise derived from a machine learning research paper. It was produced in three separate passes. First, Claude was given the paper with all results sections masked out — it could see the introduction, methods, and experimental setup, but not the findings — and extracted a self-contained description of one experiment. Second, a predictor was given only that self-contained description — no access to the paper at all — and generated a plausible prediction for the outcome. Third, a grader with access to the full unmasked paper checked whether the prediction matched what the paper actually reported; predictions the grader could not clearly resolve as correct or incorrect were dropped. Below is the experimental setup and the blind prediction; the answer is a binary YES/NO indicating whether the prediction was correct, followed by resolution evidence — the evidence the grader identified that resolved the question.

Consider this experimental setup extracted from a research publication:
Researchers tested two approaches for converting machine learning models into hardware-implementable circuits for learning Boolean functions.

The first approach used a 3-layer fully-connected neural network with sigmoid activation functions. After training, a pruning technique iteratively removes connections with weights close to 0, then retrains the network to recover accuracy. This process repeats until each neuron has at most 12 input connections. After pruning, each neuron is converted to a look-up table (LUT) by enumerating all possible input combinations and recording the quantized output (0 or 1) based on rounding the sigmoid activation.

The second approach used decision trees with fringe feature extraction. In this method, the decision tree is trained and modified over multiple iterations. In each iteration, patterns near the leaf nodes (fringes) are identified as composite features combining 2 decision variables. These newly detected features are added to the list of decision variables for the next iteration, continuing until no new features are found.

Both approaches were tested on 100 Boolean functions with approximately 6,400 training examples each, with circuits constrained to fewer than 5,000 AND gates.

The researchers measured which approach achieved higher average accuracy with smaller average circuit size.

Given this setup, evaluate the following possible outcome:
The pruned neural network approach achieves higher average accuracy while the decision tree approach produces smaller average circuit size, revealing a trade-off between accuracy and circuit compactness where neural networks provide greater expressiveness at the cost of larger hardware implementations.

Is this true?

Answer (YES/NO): NO